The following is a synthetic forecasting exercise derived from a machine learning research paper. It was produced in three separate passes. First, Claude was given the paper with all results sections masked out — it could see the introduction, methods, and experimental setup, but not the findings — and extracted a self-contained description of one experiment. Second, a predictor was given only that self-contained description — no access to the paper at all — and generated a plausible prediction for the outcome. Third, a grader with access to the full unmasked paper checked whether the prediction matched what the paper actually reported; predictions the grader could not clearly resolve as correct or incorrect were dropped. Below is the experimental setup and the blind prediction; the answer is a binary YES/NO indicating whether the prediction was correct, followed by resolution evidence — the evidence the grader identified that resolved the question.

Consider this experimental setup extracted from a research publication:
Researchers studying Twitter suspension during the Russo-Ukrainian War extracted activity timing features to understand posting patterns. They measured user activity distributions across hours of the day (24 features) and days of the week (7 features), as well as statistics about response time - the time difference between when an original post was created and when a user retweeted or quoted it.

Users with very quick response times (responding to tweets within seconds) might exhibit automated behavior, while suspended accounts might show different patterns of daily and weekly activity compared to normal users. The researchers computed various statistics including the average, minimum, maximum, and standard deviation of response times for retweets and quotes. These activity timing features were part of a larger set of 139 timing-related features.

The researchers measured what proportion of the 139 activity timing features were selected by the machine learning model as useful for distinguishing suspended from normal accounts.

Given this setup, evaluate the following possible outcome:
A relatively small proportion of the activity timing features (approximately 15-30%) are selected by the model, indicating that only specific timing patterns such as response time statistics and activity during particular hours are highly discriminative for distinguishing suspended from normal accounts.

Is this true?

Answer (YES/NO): NO